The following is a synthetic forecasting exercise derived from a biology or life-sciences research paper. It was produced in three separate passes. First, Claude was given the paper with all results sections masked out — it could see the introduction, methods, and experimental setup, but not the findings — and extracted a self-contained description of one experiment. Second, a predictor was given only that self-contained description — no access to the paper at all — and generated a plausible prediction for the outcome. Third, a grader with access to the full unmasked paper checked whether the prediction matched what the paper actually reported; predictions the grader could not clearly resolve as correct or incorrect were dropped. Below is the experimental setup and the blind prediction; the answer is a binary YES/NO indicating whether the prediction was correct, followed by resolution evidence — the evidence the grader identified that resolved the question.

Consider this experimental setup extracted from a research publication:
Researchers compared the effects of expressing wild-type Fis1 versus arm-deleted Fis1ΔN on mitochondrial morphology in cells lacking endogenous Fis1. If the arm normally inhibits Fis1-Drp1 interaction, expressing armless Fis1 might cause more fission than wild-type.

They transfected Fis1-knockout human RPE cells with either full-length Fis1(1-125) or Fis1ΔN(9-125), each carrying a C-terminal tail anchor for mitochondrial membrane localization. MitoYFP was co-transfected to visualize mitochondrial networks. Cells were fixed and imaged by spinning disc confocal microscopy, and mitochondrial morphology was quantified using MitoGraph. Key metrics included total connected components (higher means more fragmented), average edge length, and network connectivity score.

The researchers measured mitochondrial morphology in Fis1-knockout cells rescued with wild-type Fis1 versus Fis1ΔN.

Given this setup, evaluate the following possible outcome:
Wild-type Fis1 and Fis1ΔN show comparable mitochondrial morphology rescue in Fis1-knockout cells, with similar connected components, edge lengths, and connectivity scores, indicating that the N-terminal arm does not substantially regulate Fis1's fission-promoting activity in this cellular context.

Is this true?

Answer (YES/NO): NO